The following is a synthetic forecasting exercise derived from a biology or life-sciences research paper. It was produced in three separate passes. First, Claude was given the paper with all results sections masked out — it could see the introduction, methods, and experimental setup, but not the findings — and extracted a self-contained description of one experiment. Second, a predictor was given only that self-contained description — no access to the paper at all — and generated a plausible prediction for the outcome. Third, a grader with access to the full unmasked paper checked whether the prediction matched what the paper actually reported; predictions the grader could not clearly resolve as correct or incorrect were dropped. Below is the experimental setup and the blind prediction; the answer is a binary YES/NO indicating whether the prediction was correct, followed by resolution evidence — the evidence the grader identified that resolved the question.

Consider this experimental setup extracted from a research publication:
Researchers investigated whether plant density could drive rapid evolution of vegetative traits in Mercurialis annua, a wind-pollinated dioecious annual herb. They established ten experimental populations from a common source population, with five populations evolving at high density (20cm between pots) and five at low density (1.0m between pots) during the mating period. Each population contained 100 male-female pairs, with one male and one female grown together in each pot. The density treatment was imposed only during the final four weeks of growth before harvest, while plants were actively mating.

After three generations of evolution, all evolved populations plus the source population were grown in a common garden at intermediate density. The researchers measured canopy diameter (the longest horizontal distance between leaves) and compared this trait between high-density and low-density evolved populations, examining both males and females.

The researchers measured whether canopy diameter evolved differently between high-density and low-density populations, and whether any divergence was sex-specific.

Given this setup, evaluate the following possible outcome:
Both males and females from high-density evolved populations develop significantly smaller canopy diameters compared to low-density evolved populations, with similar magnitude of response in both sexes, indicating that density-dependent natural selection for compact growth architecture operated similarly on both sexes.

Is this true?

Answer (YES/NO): NO